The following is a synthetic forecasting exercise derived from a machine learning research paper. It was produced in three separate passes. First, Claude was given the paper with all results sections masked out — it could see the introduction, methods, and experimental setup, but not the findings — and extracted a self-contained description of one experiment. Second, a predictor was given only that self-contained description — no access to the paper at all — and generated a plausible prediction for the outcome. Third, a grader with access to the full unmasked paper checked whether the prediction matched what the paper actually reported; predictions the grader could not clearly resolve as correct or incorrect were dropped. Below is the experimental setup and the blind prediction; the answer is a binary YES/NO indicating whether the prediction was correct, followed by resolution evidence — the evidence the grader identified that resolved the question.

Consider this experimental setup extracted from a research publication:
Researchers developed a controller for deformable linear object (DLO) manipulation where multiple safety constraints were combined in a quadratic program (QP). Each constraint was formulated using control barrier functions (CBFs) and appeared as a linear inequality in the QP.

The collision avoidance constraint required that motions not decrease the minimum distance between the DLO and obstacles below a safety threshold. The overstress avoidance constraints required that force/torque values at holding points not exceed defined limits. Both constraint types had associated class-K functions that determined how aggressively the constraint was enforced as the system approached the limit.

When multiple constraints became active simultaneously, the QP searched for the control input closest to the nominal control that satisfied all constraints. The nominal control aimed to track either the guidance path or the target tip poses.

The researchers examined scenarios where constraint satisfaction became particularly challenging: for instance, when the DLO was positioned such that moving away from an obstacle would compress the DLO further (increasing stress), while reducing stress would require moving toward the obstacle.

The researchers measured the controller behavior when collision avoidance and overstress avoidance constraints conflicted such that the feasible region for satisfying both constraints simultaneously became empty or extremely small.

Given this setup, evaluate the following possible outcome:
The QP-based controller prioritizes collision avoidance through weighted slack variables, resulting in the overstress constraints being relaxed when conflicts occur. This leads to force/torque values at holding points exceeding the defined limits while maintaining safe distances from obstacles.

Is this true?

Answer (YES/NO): NO